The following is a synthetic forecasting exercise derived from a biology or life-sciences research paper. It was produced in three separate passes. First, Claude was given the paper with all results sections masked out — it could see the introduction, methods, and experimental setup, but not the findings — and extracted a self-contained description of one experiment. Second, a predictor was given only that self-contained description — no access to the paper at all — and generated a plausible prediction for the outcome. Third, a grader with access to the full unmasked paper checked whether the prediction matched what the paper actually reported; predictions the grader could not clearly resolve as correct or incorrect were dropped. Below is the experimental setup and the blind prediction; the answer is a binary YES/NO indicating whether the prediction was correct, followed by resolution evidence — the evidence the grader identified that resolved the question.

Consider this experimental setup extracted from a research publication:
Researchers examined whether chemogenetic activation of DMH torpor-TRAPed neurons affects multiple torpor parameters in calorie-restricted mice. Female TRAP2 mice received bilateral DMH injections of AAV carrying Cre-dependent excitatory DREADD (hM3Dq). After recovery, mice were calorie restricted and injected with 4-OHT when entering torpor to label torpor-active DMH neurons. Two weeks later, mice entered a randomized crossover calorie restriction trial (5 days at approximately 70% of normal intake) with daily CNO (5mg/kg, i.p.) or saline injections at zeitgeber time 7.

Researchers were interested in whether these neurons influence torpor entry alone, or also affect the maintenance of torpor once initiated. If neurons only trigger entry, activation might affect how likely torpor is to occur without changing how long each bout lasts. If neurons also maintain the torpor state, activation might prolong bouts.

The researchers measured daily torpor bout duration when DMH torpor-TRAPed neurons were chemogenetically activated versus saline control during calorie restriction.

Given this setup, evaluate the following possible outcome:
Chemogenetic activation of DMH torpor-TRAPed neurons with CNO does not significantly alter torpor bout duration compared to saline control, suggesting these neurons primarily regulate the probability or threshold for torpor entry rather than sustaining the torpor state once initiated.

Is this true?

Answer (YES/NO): NO